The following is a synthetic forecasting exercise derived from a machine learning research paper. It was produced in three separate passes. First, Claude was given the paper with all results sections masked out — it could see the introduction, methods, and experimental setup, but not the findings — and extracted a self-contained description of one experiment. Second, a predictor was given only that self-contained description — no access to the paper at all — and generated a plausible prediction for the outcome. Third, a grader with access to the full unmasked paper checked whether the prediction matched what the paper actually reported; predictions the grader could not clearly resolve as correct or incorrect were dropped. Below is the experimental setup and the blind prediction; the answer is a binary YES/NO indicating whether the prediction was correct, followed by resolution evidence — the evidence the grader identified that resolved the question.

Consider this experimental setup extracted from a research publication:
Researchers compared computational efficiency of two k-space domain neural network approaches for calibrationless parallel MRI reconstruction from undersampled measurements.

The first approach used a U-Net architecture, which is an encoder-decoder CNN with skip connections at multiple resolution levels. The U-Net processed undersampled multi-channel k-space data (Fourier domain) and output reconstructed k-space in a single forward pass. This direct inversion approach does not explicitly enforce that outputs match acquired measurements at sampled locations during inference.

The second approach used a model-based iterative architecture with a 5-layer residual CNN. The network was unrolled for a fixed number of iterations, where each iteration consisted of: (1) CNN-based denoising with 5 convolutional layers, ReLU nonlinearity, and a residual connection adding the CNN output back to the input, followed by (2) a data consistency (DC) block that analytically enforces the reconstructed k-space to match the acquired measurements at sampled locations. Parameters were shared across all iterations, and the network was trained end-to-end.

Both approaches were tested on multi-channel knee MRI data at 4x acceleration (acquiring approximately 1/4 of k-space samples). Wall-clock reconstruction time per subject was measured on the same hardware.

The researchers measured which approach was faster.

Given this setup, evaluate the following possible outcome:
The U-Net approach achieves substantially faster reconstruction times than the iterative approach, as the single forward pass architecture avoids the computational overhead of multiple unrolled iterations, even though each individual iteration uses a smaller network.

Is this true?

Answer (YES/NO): NO